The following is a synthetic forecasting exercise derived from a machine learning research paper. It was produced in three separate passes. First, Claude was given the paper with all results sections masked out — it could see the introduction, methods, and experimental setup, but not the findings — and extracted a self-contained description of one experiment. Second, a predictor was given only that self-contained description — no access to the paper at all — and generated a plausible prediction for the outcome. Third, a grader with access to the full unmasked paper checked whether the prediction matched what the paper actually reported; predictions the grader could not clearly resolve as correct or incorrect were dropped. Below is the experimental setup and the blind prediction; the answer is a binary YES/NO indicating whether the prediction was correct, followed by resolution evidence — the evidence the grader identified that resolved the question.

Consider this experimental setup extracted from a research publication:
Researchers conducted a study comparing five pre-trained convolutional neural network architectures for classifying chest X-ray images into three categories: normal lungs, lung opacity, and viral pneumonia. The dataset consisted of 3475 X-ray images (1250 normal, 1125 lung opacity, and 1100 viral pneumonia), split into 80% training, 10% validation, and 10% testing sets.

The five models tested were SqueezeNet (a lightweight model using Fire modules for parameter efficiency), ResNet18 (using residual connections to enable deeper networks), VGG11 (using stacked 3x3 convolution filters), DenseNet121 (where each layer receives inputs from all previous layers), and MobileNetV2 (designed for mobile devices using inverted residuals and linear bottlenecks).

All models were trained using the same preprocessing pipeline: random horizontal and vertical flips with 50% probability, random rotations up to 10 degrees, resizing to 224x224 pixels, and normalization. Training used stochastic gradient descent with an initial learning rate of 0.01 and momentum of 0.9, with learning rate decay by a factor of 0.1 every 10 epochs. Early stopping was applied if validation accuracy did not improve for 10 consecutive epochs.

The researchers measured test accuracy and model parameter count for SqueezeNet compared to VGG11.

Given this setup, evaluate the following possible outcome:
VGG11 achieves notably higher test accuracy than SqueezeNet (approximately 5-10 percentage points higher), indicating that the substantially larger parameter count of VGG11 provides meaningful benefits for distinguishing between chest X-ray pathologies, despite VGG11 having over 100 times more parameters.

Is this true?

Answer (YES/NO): NO